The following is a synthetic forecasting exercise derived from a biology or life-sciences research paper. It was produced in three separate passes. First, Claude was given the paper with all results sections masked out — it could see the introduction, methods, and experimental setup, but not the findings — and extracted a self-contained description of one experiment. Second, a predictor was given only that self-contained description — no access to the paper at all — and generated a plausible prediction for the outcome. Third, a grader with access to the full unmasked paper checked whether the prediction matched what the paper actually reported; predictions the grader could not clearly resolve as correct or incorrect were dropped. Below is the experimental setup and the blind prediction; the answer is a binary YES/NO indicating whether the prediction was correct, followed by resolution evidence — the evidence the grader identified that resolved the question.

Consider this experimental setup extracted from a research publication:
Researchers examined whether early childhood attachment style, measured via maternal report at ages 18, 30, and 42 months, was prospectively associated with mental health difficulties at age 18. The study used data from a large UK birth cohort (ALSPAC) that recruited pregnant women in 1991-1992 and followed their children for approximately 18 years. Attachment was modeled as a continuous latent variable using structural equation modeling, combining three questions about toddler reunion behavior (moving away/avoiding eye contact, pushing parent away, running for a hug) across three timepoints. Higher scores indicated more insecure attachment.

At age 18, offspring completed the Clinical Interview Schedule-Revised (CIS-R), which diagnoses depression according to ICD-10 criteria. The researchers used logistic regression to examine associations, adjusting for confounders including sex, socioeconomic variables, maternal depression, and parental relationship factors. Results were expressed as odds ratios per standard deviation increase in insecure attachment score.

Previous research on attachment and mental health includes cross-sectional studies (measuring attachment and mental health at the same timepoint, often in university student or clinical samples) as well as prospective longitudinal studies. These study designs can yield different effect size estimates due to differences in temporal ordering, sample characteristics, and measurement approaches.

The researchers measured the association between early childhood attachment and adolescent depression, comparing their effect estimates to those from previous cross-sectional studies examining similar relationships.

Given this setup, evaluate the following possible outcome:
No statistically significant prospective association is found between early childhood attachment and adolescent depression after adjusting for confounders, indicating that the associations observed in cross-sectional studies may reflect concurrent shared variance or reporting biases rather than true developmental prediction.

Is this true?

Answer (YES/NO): NO